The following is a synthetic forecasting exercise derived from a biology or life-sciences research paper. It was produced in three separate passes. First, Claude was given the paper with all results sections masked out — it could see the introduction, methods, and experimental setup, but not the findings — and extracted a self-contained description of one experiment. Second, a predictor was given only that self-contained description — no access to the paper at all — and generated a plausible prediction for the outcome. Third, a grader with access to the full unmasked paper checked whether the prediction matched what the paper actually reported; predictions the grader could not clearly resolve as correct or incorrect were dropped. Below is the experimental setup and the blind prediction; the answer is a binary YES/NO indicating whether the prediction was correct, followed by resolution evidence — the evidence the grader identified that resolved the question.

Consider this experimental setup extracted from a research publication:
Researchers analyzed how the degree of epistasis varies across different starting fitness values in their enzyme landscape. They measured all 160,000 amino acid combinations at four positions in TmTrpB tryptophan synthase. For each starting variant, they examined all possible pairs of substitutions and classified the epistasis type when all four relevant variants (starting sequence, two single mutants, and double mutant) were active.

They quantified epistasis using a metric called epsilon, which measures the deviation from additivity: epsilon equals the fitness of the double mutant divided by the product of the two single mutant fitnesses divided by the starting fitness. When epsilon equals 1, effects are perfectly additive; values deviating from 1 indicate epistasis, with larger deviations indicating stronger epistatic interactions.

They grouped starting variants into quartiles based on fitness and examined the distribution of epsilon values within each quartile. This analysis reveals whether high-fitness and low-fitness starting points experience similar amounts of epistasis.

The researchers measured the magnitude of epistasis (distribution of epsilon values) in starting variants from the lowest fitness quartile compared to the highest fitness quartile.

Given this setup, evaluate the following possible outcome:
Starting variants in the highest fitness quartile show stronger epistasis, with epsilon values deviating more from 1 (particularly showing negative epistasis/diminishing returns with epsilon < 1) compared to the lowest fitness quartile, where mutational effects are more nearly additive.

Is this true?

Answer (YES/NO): NO